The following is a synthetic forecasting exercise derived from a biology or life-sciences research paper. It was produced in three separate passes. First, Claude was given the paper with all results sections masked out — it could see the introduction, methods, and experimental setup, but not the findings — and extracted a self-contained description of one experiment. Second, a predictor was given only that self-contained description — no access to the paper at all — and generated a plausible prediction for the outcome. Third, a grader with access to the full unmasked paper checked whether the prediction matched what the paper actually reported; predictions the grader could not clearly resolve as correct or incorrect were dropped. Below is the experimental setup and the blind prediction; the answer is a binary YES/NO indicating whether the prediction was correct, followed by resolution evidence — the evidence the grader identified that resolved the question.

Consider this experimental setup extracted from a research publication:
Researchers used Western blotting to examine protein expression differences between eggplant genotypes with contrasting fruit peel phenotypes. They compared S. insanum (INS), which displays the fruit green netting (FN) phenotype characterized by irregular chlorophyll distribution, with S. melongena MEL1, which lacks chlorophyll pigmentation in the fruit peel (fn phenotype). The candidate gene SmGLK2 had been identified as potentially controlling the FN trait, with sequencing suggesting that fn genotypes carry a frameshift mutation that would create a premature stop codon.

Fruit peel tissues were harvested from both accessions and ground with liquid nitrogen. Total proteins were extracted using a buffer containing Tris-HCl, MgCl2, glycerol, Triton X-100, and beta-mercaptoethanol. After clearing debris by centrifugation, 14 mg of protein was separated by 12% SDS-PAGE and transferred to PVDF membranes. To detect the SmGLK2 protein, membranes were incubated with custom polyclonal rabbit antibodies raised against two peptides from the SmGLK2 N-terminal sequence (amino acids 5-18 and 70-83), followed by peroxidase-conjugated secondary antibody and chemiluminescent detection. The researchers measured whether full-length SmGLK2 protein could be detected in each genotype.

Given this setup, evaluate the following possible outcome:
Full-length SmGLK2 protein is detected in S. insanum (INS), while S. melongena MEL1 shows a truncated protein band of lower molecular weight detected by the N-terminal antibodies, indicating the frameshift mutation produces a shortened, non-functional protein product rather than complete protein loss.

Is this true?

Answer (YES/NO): YES